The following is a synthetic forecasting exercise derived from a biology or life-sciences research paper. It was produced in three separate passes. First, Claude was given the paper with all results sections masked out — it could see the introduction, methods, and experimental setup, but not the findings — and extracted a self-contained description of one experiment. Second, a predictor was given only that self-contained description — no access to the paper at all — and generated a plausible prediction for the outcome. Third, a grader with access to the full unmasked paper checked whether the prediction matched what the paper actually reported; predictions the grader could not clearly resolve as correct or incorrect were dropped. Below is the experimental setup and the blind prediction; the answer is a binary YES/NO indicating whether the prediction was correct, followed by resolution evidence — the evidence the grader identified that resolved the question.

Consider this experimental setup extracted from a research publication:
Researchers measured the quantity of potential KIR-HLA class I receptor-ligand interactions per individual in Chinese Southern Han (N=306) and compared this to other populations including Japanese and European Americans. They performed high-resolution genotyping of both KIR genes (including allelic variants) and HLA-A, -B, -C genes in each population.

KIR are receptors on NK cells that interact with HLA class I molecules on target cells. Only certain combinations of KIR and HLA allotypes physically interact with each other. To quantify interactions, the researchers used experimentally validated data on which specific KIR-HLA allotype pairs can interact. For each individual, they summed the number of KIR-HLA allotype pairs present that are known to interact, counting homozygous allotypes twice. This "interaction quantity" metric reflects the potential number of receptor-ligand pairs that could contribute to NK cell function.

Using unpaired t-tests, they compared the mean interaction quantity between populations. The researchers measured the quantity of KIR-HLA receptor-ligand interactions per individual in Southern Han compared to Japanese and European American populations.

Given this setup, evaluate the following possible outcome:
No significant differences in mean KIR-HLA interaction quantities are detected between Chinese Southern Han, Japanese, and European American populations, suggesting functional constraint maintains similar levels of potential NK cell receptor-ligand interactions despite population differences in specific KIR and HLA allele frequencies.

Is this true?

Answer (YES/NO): NO